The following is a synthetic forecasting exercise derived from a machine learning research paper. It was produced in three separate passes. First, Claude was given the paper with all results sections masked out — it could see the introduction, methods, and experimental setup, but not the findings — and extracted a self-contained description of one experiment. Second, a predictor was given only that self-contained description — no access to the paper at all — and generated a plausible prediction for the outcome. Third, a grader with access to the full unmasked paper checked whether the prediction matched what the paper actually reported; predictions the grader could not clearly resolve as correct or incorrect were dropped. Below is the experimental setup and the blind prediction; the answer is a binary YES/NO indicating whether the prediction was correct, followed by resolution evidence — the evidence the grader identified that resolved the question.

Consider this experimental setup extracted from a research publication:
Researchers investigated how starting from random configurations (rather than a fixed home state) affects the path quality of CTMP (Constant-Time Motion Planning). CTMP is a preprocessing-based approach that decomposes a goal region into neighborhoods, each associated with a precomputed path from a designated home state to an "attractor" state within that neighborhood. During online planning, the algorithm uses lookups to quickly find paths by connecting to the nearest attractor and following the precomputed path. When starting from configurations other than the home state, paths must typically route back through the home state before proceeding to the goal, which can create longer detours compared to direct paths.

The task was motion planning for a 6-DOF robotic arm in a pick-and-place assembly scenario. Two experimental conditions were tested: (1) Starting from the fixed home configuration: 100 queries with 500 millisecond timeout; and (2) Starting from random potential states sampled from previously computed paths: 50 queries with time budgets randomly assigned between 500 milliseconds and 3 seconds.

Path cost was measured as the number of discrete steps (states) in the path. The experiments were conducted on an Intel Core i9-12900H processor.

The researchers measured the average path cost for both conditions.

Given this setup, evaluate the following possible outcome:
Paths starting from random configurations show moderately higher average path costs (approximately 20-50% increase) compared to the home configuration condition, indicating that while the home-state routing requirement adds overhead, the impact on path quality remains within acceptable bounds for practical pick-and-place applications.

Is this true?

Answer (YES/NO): NO